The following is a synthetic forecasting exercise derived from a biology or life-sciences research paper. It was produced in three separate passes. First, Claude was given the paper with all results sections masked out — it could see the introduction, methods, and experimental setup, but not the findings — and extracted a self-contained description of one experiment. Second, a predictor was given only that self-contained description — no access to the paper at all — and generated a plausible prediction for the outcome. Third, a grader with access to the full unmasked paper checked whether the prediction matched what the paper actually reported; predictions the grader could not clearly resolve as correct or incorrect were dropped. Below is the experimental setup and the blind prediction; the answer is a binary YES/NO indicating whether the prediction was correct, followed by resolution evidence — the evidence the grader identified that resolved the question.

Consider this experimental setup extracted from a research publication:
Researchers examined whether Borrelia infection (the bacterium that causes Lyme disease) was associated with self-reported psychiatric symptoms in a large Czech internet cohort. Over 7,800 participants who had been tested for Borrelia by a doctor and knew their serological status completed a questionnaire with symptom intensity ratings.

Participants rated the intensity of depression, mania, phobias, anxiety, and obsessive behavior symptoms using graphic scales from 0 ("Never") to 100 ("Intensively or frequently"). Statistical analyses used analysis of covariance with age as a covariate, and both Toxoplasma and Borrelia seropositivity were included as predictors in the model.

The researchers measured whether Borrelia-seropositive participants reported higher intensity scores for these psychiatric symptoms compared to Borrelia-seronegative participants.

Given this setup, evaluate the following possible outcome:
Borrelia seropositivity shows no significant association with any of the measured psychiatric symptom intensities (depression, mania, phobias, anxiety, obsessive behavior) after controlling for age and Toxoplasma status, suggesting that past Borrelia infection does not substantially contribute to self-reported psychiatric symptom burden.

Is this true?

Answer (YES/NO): NO